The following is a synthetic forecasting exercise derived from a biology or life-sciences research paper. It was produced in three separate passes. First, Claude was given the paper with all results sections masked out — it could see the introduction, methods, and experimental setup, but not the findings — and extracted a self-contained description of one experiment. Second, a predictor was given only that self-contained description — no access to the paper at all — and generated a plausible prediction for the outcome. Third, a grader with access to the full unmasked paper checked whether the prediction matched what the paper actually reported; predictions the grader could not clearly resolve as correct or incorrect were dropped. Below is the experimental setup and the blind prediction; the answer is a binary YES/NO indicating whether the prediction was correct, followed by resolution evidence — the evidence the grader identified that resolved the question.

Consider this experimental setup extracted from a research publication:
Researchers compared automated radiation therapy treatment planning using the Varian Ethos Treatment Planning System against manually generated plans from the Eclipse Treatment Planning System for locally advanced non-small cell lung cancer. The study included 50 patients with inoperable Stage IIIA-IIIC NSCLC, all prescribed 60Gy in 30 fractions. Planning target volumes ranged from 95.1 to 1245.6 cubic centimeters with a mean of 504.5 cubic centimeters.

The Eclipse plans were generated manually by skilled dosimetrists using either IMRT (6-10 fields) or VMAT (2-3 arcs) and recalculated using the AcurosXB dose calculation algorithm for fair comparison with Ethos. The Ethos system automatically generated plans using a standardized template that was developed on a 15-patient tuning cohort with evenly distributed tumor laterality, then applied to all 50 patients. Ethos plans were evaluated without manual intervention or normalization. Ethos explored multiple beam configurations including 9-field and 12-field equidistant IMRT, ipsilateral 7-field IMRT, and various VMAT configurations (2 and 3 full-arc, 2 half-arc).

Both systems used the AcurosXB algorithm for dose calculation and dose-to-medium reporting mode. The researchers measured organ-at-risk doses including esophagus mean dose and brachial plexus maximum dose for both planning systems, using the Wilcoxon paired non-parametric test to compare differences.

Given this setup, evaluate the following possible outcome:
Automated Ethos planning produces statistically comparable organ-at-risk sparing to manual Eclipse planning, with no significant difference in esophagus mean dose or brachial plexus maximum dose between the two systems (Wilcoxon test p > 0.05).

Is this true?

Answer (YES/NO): NO